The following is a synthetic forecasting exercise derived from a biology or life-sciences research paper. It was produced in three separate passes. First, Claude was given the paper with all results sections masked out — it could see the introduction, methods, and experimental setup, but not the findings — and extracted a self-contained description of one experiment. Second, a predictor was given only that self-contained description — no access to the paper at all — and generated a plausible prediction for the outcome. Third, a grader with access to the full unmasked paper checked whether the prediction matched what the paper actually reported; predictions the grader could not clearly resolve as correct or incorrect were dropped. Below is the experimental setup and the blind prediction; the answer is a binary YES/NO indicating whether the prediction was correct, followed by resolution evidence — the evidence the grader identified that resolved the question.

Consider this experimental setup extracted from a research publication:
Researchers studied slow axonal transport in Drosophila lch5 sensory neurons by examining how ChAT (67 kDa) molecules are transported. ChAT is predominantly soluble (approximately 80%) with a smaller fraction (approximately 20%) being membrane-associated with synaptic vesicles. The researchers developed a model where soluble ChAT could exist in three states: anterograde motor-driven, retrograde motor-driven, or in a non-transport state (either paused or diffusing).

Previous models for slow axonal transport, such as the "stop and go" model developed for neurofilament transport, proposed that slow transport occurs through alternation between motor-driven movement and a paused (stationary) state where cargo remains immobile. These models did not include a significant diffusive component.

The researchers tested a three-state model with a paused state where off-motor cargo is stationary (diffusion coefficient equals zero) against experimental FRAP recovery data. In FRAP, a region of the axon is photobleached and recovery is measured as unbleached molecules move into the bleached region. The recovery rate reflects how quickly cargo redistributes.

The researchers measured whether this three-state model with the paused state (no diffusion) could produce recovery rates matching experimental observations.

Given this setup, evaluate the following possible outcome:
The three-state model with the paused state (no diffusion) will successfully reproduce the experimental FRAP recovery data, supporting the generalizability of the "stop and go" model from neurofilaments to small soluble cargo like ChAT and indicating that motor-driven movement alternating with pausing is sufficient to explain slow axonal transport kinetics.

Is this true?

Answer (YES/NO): NO